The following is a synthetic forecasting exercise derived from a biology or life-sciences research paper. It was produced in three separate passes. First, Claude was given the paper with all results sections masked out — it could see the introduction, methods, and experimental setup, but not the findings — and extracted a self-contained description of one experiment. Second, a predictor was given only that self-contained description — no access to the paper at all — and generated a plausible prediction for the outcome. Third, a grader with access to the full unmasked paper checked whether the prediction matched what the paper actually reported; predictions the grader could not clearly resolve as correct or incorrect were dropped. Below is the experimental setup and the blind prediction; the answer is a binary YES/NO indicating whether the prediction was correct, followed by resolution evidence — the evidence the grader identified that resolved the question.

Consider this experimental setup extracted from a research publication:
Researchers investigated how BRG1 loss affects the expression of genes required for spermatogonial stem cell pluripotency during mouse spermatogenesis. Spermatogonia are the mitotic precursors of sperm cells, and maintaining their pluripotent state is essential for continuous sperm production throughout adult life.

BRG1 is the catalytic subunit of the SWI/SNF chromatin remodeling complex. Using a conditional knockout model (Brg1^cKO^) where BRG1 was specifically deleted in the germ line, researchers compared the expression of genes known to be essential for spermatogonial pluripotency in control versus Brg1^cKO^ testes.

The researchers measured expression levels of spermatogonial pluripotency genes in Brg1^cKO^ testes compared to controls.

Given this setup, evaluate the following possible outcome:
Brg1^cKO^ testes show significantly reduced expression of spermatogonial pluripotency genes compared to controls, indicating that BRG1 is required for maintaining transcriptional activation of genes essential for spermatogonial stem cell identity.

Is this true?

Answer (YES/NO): YES